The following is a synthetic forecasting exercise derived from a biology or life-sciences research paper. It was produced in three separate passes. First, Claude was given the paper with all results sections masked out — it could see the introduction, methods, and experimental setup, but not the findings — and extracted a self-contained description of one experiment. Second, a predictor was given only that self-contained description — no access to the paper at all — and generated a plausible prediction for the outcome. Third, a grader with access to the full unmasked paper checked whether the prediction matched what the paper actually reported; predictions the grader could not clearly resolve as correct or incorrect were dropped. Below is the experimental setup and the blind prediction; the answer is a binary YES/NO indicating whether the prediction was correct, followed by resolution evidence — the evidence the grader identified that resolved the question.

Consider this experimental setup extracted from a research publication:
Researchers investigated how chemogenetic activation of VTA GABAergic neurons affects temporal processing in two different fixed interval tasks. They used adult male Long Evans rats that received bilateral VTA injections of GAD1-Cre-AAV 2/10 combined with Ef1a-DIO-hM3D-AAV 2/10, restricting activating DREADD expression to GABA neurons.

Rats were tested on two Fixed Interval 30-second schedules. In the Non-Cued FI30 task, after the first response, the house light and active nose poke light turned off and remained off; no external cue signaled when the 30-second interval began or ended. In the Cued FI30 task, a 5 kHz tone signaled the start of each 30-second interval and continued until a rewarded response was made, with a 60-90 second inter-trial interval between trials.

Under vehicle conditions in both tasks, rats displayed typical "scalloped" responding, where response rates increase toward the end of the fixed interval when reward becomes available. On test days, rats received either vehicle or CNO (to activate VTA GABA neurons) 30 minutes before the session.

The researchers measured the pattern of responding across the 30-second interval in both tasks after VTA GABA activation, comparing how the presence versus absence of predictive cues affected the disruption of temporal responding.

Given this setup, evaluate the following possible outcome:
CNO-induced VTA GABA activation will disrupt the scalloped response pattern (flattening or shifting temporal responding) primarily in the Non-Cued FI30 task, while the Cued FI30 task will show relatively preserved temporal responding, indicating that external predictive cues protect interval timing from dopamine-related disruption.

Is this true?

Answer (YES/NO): NO